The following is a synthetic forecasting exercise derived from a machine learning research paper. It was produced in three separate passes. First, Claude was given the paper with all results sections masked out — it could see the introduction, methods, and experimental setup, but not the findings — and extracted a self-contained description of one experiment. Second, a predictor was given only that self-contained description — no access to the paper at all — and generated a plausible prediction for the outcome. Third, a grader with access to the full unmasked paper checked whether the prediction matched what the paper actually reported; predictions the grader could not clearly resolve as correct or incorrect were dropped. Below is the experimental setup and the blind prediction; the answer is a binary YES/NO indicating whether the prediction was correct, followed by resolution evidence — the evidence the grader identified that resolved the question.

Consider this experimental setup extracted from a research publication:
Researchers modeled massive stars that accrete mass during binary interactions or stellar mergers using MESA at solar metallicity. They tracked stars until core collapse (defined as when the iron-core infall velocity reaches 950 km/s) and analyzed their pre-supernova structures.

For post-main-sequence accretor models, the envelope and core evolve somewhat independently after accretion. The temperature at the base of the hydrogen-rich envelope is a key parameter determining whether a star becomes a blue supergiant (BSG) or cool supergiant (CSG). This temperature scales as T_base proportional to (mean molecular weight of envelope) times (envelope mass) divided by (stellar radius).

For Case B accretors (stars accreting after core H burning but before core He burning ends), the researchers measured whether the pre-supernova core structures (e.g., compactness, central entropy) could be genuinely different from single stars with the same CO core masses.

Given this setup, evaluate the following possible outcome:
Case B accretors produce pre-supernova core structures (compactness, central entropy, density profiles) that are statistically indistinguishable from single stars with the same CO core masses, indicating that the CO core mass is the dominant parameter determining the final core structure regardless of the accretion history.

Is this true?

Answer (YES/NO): NO